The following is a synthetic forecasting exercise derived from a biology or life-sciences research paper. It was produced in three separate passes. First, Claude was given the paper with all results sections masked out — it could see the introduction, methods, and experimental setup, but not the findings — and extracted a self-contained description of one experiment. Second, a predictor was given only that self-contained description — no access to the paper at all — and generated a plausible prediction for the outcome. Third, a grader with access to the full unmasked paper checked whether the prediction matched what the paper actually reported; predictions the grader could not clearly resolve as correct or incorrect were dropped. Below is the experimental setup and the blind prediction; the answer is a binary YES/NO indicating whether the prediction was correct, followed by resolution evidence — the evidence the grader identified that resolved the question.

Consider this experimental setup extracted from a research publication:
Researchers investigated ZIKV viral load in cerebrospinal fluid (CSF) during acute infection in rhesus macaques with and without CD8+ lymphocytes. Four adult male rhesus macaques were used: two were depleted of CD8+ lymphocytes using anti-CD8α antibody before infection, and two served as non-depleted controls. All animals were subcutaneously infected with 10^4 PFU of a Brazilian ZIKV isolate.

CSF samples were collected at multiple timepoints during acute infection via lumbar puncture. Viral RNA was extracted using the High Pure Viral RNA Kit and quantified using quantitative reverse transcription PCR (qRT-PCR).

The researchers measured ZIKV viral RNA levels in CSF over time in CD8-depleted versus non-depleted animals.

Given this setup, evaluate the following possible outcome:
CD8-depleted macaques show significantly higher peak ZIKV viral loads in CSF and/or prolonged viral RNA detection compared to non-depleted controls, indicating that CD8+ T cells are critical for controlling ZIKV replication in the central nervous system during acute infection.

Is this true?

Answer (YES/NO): YES